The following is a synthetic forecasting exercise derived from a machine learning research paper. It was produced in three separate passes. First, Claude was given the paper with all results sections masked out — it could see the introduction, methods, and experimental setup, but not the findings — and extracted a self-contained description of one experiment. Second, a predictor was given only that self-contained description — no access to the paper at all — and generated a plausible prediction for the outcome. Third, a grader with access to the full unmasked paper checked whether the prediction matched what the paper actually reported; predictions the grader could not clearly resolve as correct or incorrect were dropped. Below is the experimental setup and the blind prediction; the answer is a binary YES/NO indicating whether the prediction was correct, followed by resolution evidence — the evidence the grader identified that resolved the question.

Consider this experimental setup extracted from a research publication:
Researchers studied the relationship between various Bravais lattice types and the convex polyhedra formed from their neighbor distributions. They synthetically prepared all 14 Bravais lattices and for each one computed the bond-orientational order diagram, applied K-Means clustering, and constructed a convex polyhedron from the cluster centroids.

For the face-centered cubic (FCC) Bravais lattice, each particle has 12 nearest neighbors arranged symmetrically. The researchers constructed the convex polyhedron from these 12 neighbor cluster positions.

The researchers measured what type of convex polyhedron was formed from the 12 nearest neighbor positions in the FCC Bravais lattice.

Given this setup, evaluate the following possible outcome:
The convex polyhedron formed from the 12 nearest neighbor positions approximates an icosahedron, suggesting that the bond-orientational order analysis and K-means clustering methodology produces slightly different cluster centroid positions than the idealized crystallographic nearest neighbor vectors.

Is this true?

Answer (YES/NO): NO